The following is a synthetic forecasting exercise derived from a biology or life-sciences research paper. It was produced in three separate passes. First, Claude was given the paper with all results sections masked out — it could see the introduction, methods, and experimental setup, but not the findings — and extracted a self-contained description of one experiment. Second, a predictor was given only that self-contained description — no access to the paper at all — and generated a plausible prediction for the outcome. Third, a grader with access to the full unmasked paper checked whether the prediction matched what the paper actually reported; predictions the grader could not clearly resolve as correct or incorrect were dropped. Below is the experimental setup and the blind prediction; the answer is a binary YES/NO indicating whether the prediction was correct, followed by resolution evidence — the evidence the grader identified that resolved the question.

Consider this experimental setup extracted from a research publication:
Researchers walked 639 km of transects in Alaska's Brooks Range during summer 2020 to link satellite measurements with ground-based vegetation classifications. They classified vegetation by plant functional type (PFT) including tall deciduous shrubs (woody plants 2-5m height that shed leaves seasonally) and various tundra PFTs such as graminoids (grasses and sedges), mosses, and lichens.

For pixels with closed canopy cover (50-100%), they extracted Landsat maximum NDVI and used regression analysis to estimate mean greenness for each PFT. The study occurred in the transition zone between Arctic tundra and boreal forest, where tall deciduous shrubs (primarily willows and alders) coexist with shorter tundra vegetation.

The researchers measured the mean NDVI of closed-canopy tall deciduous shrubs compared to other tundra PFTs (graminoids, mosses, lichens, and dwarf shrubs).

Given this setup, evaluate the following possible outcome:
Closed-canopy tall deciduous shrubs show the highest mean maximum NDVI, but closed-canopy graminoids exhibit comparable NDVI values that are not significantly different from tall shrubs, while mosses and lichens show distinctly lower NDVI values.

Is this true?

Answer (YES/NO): NO